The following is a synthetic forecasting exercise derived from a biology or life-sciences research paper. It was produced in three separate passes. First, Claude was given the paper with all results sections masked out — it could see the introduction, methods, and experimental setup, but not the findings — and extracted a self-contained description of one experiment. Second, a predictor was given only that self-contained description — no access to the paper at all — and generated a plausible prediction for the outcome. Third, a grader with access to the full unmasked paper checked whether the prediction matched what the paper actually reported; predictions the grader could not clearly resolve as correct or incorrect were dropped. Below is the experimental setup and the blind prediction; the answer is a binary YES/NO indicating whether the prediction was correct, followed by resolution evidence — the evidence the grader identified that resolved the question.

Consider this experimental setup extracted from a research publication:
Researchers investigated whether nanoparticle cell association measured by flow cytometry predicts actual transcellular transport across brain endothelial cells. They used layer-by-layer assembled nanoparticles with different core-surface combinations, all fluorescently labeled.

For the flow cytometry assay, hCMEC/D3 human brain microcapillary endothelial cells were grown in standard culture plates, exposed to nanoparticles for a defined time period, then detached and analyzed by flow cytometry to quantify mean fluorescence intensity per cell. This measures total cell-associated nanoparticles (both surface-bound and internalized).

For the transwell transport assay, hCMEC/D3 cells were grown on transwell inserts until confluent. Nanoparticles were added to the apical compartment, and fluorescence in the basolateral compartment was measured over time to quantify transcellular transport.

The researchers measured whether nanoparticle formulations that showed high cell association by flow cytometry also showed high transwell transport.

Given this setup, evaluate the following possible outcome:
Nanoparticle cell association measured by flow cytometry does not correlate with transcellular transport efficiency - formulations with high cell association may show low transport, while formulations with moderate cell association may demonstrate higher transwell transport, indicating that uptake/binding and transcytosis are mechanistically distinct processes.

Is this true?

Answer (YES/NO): YES